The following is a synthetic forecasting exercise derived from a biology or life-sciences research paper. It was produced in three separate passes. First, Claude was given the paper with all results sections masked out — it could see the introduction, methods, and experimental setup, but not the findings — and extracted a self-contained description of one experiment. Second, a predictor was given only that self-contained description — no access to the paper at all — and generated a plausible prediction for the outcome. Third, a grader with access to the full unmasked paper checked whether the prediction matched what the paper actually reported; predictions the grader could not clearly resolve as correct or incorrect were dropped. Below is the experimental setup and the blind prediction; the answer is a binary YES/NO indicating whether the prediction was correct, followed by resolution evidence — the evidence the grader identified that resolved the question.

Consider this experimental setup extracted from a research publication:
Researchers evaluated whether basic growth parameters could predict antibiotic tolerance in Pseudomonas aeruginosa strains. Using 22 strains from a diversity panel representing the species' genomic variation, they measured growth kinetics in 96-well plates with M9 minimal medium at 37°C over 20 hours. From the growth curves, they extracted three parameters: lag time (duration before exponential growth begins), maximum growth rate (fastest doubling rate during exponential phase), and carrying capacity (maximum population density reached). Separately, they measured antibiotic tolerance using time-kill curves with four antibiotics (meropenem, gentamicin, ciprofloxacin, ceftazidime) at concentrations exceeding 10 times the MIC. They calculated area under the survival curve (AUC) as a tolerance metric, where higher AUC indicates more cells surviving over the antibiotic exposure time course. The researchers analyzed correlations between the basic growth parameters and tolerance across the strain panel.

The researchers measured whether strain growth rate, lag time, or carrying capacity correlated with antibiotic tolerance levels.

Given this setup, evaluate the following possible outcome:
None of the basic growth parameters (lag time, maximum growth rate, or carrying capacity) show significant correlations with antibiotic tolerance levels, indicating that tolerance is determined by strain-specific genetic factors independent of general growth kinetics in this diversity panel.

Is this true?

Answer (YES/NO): YES